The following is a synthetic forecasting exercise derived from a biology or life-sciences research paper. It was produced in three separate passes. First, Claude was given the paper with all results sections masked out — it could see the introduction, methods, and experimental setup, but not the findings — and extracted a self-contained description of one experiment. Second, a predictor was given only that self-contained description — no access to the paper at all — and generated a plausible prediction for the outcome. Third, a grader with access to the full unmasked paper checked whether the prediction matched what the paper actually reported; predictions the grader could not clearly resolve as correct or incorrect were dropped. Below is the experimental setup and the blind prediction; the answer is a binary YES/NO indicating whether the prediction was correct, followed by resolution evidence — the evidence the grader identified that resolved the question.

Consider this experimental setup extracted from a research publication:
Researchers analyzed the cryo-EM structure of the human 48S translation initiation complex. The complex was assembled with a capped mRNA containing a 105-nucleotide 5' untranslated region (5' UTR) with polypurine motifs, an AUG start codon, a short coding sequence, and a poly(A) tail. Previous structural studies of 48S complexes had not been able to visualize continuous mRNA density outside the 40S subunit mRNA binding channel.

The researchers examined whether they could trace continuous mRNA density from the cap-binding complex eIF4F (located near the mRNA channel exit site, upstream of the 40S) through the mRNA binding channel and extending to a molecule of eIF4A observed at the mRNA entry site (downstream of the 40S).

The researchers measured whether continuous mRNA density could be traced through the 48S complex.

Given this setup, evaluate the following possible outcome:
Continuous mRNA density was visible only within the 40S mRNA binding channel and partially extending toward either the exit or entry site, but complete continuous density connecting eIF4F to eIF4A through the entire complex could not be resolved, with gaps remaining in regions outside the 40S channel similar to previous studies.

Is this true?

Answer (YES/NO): NO